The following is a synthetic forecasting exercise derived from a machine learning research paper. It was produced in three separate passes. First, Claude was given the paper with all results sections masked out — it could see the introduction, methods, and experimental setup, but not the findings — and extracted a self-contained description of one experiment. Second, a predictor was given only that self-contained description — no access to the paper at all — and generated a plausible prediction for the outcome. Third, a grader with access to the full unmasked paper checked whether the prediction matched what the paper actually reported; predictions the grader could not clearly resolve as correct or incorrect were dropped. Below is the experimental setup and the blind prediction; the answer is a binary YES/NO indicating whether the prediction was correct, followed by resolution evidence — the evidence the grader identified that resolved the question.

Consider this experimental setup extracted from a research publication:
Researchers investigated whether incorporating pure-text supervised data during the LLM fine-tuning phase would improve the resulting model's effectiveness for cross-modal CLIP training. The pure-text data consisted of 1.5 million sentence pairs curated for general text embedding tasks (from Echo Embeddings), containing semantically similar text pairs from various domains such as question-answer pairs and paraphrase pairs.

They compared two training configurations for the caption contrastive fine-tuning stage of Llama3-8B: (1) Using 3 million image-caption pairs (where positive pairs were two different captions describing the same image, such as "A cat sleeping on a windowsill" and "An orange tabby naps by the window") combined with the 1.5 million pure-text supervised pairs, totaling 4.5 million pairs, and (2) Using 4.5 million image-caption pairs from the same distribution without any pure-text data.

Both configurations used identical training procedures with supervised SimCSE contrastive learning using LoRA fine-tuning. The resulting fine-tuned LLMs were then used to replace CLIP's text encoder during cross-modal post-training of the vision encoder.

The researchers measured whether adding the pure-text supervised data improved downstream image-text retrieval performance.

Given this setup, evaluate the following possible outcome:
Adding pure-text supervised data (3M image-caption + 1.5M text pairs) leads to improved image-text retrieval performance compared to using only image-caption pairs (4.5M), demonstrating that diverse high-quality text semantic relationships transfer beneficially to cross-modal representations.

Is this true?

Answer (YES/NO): NO